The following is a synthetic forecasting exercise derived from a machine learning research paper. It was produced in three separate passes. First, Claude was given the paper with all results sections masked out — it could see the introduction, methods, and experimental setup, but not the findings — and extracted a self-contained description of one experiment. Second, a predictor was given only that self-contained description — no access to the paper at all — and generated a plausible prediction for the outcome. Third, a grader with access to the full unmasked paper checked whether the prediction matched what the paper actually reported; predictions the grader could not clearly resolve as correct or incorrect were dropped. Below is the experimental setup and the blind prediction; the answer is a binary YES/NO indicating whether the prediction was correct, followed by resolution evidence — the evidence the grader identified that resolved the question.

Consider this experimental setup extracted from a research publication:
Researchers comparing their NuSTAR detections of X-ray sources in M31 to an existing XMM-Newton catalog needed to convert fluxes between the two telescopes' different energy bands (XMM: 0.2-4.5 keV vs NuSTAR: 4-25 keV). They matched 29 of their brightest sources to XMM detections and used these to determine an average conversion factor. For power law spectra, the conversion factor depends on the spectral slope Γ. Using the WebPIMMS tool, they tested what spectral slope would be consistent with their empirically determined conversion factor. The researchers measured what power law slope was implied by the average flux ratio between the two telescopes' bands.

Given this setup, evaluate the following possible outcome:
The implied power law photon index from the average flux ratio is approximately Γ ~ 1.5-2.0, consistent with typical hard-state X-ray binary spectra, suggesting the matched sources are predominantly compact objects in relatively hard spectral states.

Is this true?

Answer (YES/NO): YES